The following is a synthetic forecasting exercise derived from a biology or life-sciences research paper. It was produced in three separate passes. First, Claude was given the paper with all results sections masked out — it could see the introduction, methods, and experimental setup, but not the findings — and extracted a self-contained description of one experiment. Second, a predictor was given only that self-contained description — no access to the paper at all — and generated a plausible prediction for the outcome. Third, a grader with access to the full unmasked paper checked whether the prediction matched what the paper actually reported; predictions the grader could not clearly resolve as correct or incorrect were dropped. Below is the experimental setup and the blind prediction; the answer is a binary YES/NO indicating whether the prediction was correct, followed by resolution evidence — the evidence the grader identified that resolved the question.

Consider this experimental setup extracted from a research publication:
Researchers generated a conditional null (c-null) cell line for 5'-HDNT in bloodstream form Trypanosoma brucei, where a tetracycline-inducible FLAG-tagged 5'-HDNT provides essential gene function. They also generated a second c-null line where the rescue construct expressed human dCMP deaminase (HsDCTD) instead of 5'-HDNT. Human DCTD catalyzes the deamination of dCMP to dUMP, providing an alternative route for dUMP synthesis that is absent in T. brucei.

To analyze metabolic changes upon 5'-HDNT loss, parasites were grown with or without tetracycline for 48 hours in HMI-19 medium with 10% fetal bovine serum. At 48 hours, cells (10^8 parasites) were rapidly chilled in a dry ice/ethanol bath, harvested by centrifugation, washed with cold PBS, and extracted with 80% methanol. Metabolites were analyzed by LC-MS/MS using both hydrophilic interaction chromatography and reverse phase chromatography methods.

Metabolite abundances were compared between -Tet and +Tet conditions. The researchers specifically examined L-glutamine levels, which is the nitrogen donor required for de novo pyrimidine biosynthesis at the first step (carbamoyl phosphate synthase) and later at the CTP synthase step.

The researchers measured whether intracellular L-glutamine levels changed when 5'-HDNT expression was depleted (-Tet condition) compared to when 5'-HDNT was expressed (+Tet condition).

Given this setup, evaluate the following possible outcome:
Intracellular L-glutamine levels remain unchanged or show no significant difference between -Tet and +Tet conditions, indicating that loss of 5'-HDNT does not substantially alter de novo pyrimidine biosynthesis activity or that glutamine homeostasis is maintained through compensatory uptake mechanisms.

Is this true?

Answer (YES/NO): NO